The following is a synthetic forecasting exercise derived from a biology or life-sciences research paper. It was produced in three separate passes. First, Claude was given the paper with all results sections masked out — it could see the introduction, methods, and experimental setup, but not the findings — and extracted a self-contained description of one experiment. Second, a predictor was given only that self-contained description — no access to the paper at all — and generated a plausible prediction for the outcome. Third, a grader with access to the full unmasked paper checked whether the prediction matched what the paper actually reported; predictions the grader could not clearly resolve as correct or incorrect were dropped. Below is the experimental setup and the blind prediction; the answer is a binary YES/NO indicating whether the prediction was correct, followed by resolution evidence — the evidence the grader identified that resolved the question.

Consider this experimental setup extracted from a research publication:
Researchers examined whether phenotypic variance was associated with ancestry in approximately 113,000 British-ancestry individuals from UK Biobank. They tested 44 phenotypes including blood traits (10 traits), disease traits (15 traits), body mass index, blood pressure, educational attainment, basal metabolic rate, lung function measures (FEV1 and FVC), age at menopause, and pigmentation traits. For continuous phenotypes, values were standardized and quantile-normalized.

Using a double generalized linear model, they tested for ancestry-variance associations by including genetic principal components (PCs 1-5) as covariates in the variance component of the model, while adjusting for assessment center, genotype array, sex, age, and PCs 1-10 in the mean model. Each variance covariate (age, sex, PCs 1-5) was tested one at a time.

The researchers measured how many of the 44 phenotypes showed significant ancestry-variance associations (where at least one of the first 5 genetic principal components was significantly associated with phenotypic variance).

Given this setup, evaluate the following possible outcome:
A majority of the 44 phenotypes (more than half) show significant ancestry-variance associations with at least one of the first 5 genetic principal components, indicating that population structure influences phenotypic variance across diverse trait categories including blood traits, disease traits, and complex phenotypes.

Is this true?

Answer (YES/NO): NO